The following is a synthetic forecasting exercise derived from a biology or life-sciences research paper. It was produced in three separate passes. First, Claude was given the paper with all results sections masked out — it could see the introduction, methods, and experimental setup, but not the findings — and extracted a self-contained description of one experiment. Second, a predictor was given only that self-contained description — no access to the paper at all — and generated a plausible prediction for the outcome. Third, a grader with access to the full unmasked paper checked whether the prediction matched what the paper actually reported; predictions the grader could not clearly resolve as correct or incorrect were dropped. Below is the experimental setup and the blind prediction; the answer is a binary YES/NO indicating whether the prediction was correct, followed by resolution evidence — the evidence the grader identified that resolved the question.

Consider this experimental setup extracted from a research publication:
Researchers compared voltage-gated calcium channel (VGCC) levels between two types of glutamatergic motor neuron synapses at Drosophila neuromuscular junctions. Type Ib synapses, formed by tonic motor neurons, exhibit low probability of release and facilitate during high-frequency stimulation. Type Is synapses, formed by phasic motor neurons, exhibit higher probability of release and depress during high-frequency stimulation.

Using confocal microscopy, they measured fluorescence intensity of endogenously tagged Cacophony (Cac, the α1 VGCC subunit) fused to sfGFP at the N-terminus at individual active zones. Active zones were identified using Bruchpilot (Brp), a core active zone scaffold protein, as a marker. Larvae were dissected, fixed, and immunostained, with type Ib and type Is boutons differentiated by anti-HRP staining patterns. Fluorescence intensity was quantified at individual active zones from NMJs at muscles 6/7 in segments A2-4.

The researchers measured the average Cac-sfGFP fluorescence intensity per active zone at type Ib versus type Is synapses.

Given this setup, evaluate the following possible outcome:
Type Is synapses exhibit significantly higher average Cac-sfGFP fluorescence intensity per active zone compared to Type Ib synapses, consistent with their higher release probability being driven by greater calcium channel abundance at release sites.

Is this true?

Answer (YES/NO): NO